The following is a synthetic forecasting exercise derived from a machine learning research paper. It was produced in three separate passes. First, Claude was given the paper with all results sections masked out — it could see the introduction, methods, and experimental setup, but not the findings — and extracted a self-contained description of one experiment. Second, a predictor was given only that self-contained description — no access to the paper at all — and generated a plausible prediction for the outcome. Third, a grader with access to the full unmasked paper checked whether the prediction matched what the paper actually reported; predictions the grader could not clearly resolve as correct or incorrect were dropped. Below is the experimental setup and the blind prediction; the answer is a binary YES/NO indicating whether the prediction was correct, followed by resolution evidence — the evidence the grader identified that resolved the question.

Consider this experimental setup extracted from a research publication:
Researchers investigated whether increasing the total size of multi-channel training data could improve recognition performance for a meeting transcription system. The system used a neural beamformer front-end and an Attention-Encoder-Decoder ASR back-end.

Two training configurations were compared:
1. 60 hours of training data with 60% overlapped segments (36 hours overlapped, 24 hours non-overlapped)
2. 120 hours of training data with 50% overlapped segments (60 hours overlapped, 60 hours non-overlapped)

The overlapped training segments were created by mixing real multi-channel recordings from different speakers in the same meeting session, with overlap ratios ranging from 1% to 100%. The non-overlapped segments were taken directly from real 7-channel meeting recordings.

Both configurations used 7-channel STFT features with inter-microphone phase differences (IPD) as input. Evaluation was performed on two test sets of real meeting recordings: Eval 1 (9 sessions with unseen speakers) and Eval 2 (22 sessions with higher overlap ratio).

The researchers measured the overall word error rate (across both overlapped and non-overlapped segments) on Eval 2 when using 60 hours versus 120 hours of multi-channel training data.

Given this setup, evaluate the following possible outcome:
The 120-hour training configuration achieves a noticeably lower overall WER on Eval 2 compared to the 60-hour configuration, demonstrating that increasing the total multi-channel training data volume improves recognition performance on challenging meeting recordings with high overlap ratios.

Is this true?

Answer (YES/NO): NO